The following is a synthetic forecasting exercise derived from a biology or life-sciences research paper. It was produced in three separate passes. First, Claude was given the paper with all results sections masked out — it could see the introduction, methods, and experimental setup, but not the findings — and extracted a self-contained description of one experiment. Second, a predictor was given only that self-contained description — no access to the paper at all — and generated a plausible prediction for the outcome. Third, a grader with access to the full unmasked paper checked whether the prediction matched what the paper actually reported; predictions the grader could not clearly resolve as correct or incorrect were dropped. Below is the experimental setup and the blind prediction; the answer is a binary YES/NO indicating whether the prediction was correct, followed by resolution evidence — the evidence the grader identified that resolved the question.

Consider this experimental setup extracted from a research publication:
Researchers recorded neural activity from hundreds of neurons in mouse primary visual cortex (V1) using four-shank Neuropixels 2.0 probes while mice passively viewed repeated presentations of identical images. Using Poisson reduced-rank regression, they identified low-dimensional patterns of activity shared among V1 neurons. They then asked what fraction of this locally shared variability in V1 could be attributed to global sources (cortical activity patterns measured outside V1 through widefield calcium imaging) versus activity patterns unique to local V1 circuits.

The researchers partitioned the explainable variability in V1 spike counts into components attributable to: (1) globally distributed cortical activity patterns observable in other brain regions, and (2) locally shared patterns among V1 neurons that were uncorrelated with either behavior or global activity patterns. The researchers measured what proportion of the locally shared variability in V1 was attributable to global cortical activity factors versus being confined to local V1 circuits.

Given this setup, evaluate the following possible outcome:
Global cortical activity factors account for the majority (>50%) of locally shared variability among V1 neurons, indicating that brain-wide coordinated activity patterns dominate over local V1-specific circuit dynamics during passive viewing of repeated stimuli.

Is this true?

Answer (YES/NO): YES